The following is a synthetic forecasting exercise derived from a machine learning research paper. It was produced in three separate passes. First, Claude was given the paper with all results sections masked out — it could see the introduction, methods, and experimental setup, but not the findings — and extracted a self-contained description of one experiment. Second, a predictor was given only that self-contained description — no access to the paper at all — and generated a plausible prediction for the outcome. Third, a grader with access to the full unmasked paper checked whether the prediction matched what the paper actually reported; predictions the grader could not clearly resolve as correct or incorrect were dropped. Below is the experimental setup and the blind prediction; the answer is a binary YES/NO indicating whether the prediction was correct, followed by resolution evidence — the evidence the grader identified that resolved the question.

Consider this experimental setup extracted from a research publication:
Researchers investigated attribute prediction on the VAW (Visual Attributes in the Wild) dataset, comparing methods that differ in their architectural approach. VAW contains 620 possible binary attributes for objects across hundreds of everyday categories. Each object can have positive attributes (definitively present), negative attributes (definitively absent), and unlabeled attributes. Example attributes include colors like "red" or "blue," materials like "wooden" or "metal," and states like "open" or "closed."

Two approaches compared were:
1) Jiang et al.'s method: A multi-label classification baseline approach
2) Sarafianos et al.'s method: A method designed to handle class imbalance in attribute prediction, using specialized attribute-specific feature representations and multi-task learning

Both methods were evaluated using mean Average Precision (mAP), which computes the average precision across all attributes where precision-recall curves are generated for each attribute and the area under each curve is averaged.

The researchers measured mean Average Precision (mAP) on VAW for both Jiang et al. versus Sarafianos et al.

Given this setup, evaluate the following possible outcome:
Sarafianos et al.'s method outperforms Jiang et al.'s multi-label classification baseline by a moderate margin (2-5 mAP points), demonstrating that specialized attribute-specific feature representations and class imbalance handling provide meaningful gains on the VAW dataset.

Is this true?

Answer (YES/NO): NO